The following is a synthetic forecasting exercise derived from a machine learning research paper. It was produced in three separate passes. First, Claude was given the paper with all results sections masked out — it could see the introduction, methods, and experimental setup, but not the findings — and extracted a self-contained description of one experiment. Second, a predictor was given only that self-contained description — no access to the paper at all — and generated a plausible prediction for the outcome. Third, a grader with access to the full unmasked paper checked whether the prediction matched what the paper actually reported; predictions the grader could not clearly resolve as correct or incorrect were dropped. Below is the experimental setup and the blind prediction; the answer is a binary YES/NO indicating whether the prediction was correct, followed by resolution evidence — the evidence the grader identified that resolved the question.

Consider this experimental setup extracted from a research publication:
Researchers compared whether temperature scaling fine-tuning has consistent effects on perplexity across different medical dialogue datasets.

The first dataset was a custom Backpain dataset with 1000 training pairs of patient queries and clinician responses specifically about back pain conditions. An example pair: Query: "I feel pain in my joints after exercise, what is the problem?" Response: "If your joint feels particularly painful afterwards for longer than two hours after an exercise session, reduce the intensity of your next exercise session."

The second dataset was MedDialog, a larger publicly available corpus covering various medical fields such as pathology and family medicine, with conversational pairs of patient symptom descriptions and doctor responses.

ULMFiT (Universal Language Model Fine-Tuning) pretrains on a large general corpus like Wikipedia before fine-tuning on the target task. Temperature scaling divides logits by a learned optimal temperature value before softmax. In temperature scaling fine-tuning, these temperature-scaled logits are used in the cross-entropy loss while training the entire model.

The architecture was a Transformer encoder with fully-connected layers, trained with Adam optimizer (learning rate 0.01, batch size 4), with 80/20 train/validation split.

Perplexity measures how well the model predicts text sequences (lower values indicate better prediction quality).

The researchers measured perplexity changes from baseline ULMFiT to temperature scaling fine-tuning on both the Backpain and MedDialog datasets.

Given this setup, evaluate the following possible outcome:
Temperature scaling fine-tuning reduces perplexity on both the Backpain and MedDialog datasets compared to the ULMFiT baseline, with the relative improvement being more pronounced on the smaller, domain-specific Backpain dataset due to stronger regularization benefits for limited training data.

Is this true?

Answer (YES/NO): NO